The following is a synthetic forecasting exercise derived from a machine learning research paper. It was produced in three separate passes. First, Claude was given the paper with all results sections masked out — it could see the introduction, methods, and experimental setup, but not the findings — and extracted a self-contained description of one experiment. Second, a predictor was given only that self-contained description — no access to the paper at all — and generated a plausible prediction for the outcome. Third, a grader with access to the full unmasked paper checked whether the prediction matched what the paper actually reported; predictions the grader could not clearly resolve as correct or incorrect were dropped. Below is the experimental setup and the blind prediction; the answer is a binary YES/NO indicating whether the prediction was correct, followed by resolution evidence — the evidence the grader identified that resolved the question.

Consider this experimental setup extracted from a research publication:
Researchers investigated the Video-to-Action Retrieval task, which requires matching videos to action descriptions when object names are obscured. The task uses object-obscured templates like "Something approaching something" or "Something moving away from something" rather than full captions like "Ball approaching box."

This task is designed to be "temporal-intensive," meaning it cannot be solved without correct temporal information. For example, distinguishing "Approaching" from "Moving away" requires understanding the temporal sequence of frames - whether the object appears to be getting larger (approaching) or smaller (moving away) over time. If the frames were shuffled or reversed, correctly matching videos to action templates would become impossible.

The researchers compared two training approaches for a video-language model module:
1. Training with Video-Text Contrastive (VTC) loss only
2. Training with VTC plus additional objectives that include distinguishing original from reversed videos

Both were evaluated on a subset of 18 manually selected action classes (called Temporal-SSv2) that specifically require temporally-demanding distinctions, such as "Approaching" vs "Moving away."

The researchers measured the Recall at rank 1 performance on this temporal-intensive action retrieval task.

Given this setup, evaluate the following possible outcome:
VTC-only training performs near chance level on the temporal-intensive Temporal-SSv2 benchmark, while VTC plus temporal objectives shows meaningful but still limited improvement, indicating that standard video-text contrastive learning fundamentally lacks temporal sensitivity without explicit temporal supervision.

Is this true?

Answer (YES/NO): NO